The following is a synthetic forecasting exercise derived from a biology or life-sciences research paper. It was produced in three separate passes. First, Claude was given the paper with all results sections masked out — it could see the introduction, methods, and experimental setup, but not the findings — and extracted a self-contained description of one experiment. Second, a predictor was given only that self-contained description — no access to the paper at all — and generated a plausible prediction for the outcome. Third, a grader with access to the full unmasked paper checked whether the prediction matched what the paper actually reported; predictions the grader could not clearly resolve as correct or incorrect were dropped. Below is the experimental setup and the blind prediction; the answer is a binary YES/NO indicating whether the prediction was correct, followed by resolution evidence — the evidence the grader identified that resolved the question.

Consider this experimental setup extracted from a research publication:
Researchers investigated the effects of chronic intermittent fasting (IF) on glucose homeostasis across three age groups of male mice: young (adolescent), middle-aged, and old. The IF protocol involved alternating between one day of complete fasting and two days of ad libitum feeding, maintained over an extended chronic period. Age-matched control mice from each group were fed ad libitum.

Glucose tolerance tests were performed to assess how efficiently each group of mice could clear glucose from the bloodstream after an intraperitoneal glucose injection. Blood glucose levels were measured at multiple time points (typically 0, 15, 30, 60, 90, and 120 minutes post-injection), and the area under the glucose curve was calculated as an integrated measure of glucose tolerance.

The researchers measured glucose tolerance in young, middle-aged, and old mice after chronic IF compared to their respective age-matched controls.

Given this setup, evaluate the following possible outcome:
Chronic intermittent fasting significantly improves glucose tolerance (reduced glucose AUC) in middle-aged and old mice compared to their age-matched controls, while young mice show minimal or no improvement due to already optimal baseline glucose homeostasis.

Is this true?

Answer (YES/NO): NO